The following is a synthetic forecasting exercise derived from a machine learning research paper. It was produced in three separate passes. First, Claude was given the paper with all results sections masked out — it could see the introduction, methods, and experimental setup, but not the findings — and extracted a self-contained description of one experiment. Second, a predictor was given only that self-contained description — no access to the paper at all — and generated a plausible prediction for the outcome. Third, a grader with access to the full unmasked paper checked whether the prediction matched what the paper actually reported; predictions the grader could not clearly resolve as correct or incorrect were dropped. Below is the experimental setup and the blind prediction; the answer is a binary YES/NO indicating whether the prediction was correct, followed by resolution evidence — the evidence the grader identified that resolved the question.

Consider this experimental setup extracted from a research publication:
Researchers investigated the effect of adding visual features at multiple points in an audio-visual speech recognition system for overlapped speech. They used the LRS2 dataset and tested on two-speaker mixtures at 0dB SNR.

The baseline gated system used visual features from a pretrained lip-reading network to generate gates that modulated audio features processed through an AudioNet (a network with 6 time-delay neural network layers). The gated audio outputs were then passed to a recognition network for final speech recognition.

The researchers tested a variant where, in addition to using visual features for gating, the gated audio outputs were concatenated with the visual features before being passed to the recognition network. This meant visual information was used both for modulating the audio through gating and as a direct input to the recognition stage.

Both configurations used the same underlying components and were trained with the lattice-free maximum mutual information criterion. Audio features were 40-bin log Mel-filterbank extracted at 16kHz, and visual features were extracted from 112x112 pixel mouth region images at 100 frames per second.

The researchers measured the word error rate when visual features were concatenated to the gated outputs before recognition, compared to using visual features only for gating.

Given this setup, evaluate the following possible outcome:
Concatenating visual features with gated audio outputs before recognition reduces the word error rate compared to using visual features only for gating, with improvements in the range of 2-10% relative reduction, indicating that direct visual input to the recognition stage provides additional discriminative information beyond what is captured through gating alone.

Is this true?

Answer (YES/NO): YES